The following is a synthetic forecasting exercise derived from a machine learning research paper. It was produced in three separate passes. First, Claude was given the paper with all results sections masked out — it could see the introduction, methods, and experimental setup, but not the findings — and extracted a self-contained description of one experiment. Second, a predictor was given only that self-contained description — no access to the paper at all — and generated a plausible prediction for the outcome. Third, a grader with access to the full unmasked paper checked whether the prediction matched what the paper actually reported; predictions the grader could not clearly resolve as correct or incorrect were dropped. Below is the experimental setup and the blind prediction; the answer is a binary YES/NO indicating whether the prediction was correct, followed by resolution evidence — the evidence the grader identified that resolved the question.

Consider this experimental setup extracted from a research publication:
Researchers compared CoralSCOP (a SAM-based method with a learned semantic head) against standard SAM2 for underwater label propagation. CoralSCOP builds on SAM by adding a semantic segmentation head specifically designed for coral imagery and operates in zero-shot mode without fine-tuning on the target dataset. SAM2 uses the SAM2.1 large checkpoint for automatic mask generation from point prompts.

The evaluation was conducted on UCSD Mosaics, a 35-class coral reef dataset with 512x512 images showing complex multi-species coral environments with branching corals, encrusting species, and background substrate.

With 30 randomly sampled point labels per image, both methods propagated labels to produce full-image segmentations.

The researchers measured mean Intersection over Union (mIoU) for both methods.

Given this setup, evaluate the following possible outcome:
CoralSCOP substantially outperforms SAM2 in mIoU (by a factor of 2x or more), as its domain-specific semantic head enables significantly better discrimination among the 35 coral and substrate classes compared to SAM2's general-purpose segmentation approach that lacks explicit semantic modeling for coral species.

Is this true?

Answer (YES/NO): NO